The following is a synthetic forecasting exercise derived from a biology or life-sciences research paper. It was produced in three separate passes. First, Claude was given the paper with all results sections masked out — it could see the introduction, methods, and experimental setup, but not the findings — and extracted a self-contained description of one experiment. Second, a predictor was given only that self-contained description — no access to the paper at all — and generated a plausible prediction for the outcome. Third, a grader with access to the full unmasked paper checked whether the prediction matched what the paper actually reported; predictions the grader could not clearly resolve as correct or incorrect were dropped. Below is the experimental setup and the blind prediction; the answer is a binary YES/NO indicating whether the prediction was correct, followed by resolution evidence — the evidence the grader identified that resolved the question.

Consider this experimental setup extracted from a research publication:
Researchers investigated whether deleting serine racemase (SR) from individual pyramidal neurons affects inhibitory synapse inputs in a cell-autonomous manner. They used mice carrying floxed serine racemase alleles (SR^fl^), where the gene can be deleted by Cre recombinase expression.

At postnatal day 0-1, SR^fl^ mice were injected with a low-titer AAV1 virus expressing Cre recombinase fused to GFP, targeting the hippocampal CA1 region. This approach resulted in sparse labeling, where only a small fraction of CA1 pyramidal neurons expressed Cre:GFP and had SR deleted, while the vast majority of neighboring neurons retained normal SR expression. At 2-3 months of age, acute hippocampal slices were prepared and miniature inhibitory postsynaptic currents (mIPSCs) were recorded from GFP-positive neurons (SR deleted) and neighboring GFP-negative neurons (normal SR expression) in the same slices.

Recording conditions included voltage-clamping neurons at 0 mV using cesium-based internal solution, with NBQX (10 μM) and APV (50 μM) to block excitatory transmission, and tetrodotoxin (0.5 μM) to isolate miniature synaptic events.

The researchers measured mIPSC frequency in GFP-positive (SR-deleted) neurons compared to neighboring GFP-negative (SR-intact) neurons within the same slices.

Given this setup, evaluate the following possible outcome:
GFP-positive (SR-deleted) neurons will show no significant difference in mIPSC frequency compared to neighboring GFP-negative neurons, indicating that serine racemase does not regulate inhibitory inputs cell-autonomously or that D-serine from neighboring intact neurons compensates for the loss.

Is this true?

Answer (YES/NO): NO